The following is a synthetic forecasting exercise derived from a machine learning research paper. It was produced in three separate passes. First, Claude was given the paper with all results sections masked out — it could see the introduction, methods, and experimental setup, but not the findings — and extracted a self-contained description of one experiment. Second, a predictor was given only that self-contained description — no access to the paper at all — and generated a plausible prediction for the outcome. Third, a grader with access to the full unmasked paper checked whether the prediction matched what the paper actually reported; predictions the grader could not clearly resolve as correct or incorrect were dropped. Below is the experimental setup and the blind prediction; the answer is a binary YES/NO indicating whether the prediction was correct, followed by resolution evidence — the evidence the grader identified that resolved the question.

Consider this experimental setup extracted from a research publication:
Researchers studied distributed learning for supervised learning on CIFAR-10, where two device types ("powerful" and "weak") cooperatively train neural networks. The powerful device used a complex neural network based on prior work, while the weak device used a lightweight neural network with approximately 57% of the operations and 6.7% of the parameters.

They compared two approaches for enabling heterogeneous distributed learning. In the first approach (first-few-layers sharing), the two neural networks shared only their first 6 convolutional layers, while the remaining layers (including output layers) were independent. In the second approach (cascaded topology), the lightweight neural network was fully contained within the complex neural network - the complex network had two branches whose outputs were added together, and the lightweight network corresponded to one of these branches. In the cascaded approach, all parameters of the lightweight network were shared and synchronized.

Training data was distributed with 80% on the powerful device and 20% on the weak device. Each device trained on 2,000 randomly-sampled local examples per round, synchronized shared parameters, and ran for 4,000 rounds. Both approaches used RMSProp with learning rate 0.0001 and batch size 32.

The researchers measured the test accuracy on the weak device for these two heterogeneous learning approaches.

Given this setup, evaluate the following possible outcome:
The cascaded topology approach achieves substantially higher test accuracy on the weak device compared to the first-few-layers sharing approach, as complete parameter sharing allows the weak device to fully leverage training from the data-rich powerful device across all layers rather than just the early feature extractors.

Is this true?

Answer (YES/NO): YES